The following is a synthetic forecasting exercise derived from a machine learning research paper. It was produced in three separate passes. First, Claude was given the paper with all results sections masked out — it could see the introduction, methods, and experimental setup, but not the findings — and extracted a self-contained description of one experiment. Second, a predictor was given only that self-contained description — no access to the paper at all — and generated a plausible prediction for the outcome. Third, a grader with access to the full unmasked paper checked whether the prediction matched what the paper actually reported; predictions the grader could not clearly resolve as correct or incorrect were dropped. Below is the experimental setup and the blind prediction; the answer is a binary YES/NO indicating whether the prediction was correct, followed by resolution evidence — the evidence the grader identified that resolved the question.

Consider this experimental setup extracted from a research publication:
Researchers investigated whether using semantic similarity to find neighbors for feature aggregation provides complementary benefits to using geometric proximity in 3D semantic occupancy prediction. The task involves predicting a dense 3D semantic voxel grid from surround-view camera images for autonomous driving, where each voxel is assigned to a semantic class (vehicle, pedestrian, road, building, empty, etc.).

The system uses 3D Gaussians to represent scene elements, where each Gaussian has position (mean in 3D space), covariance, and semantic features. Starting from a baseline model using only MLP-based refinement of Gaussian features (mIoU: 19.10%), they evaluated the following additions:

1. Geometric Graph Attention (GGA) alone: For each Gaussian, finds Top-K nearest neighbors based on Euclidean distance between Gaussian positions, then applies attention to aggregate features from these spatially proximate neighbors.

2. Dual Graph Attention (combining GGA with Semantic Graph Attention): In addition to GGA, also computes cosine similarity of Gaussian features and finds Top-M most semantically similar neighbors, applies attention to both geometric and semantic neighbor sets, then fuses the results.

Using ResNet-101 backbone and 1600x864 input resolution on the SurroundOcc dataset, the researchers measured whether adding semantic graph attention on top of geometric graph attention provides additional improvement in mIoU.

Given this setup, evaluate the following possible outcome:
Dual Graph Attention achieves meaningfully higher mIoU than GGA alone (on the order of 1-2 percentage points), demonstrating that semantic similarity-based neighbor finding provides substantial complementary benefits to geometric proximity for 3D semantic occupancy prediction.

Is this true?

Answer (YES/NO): YES